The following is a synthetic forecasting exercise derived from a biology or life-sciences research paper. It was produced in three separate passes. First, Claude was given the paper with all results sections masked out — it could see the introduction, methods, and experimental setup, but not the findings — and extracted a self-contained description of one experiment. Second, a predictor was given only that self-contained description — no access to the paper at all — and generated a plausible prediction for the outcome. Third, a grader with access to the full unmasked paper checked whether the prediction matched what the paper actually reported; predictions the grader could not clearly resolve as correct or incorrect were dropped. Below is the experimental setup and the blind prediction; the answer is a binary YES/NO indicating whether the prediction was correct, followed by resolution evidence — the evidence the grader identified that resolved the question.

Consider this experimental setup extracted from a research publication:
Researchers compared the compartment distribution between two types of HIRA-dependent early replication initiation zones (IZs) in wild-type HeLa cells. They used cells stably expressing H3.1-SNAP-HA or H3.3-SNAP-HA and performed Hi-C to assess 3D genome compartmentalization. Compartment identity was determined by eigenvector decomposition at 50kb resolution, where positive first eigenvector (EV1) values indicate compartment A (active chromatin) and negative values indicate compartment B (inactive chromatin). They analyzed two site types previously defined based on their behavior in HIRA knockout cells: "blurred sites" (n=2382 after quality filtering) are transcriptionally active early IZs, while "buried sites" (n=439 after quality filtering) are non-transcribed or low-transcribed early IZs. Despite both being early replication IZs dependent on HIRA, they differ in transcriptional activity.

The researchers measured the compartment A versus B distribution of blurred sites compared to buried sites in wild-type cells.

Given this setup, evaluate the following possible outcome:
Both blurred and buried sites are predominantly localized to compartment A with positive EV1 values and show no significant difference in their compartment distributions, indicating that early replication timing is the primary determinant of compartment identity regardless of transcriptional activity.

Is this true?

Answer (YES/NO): NO